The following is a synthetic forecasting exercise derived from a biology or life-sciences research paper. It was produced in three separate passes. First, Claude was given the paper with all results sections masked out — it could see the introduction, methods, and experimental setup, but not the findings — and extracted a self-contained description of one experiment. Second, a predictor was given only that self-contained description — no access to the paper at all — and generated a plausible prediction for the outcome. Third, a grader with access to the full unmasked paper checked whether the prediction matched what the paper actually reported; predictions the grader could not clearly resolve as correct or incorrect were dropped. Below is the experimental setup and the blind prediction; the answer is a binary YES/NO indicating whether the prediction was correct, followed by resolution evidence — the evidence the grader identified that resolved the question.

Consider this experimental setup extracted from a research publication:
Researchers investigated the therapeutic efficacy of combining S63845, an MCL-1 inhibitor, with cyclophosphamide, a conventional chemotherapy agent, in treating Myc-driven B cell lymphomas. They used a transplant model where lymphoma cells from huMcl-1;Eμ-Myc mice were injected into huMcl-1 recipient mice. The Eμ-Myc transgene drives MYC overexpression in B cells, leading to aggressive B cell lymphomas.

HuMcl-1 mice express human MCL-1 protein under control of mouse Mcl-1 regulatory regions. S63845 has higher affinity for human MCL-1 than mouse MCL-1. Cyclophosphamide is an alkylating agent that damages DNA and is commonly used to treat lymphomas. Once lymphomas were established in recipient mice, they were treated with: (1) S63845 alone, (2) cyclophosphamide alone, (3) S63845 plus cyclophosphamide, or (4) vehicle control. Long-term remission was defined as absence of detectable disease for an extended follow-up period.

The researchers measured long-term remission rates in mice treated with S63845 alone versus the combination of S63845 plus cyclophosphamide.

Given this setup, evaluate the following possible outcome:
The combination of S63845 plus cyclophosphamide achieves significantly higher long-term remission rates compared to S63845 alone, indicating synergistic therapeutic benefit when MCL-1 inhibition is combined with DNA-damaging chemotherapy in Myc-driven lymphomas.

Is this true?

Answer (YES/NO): YES